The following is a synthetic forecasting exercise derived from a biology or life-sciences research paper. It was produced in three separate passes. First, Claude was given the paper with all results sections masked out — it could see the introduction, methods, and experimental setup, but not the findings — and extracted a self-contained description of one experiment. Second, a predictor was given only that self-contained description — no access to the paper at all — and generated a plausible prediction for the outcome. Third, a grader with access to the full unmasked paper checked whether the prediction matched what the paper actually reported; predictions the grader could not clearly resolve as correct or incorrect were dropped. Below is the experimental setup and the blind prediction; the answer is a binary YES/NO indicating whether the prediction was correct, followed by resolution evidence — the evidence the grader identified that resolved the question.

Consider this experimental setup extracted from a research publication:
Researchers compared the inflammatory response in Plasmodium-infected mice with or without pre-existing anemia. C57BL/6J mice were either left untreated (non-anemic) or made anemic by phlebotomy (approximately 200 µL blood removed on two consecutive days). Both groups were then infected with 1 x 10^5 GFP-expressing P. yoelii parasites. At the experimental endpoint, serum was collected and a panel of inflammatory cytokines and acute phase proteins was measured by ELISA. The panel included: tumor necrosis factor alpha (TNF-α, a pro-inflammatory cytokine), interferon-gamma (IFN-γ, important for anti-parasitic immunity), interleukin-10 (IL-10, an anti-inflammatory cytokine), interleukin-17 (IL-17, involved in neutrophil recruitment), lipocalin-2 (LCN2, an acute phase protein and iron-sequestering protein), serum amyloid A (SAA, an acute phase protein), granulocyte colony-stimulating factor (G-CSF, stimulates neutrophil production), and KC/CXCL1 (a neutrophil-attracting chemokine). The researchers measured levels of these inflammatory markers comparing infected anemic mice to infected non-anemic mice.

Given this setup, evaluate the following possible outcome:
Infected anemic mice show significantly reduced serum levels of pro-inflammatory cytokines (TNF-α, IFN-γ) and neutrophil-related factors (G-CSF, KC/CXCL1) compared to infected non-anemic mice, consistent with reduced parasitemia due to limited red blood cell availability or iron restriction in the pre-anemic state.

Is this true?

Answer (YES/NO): NO